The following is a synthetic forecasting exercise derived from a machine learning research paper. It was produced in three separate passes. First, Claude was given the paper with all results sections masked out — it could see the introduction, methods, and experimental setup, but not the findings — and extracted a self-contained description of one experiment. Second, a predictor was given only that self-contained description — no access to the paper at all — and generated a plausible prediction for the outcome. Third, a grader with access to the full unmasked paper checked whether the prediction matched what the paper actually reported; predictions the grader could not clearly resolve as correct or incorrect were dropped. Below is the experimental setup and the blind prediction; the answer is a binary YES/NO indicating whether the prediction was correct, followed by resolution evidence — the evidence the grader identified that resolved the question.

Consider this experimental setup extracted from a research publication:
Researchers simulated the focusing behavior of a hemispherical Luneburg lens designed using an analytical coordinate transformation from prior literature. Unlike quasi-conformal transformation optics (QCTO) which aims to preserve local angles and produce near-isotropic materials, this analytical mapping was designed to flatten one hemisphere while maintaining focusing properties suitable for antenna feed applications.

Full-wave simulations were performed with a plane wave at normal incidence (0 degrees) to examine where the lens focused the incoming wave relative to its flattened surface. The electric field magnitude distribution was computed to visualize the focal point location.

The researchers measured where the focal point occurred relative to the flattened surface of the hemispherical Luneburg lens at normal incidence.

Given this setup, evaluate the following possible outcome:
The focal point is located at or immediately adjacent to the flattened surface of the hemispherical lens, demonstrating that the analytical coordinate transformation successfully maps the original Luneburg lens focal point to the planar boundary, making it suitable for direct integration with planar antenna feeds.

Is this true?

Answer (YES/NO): NO